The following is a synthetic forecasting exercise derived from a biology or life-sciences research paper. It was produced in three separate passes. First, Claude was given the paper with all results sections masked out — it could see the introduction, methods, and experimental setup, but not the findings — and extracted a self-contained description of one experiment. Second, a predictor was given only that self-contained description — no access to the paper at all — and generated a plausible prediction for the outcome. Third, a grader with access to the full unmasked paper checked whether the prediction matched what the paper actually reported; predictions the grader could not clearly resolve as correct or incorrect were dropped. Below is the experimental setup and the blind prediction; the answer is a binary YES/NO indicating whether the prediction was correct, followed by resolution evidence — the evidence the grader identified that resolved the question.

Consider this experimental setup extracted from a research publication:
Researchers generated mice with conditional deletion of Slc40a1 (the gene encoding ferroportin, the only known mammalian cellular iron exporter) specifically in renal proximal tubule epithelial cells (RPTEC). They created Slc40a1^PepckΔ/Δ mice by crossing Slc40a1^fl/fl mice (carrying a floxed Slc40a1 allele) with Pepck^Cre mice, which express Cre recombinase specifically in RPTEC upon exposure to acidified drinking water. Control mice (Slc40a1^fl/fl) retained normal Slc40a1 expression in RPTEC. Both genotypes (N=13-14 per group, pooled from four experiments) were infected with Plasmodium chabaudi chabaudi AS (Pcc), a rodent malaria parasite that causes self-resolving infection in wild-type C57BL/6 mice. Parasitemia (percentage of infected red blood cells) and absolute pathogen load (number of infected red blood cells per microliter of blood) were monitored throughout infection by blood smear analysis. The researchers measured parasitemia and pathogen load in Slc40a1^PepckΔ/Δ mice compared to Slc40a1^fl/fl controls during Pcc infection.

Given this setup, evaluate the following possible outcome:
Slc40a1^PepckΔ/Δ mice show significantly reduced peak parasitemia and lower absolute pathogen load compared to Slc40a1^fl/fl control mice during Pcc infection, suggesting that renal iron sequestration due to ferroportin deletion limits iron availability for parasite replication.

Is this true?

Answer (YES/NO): NO